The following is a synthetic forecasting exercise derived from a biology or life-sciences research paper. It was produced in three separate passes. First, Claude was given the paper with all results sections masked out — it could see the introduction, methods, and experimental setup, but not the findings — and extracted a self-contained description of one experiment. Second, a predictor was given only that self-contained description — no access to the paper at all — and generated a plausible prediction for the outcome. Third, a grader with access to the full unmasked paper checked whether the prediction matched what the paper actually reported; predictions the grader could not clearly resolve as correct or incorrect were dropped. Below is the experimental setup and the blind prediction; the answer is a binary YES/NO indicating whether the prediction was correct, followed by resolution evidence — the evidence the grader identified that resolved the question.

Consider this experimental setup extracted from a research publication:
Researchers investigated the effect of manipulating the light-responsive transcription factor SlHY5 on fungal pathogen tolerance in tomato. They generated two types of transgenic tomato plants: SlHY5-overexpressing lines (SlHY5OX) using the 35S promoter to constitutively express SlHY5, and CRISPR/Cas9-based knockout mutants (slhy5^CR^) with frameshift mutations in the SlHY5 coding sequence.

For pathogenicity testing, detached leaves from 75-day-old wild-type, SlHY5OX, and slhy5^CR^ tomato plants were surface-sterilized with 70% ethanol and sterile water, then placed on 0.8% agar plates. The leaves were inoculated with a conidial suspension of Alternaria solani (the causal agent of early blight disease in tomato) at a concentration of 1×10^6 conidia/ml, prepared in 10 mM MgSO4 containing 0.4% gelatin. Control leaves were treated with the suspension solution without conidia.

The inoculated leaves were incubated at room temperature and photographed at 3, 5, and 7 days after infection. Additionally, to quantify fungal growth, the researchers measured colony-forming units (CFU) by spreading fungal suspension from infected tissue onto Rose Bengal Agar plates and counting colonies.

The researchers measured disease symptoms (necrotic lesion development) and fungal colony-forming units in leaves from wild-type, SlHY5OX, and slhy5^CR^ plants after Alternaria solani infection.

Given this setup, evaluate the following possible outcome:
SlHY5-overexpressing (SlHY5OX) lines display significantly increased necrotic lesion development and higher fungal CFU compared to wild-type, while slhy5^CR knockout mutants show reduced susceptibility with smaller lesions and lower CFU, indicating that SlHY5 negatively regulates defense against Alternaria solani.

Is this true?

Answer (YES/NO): NO